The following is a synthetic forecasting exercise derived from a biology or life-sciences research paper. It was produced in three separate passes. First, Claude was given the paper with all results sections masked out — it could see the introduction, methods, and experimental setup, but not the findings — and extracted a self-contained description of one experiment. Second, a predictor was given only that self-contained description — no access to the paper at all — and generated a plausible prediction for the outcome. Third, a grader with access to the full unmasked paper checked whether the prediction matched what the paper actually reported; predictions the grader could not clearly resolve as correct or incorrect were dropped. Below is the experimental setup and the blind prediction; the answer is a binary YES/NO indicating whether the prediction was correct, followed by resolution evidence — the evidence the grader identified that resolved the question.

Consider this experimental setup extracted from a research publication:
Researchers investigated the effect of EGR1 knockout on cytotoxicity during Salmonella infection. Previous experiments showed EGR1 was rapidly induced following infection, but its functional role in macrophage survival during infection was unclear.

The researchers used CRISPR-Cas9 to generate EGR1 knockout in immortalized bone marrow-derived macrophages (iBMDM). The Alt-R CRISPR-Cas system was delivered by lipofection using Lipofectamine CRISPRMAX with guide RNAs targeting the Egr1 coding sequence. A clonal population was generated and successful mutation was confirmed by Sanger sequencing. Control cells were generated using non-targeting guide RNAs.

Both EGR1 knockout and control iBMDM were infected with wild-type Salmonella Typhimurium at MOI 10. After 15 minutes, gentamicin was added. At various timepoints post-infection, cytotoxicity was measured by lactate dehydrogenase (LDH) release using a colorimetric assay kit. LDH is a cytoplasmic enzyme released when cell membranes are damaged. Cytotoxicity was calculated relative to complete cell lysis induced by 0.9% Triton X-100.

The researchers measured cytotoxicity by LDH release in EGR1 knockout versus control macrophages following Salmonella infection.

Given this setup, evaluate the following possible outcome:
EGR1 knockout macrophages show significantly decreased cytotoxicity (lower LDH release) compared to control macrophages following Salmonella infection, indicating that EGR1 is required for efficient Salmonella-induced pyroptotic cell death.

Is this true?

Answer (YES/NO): NO